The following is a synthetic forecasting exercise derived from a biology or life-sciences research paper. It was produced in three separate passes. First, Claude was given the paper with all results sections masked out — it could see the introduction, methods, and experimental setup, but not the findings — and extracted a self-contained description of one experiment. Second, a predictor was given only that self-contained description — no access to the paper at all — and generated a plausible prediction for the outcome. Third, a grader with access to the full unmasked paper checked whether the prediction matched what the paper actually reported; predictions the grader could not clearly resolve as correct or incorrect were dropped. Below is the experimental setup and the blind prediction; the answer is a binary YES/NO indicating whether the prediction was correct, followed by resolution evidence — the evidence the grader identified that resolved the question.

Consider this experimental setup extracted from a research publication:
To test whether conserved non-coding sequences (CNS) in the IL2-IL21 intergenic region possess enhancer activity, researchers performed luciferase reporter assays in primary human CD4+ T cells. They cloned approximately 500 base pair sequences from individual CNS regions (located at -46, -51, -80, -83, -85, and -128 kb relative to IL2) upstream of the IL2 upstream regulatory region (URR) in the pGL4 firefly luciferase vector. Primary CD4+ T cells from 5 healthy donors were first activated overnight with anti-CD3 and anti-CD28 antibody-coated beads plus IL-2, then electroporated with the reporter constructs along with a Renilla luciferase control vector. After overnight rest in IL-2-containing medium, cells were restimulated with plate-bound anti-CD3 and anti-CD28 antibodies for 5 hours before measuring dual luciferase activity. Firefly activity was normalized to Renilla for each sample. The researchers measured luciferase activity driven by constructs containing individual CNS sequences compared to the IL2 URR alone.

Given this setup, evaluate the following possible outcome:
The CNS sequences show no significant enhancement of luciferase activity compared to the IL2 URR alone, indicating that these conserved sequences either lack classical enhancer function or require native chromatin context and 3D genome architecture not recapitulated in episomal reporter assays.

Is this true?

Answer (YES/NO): NO